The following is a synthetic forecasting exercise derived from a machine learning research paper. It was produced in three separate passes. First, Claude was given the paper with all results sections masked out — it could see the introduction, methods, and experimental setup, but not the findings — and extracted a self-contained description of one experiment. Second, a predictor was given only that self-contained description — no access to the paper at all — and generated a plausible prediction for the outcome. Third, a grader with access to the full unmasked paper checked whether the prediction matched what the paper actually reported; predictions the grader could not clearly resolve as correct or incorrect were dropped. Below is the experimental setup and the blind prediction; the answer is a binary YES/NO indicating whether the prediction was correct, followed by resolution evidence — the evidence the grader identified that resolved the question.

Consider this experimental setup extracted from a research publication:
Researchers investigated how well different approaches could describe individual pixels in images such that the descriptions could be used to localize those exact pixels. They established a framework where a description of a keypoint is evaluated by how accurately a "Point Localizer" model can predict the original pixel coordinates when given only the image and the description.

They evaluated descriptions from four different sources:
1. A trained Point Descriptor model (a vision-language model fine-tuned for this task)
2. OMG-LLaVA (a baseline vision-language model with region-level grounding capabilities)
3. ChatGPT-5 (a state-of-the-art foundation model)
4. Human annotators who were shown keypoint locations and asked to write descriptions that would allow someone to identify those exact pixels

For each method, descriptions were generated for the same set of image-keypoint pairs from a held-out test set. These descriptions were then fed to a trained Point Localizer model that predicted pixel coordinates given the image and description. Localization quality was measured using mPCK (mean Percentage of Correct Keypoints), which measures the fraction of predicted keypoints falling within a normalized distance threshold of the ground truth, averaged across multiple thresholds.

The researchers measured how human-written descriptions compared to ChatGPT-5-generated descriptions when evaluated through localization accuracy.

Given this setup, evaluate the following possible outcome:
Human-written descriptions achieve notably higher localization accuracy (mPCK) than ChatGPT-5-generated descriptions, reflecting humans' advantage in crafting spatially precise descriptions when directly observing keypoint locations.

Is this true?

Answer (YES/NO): NO